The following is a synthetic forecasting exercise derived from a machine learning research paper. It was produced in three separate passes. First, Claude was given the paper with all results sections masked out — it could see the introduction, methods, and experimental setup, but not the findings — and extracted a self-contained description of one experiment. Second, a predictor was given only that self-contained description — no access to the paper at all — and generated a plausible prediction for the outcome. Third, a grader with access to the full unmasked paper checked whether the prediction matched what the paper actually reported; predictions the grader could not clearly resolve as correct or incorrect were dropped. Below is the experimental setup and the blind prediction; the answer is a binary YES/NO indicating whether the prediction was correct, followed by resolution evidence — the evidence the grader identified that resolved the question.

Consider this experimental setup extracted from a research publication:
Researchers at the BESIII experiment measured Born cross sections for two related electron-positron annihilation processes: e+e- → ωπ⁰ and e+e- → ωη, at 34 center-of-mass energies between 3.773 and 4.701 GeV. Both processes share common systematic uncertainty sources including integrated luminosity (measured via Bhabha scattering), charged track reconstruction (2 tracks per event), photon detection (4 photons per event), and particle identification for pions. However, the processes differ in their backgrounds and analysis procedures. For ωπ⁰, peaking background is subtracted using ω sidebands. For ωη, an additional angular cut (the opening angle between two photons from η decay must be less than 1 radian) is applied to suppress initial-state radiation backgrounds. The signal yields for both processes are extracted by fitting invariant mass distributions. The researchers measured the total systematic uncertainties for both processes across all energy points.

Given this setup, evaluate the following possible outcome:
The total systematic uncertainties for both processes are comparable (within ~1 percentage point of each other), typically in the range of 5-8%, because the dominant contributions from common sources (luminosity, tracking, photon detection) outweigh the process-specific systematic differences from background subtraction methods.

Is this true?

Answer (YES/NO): NO